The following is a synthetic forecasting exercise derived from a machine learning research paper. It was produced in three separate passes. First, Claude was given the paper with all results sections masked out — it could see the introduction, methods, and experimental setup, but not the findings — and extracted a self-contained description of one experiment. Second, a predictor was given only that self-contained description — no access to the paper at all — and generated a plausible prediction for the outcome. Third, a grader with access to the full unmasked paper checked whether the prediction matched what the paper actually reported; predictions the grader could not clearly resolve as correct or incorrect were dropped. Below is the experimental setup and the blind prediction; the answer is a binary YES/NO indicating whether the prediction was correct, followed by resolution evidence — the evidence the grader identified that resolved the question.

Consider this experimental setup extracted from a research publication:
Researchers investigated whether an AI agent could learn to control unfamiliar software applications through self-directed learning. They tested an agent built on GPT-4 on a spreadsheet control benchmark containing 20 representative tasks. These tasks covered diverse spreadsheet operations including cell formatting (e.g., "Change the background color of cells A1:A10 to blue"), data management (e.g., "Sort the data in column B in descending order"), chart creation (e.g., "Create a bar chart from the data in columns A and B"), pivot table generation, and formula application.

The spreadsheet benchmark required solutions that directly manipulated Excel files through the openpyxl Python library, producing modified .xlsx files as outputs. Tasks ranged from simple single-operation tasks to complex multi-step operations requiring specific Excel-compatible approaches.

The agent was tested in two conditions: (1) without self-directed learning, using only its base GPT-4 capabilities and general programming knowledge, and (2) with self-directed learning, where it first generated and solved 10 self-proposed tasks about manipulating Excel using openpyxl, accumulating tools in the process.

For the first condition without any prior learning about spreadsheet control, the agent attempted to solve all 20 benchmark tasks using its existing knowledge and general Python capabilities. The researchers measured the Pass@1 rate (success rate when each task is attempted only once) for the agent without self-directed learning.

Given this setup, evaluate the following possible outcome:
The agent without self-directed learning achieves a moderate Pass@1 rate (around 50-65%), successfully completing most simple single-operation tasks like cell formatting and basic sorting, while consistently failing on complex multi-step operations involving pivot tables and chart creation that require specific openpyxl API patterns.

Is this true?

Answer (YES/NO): NO